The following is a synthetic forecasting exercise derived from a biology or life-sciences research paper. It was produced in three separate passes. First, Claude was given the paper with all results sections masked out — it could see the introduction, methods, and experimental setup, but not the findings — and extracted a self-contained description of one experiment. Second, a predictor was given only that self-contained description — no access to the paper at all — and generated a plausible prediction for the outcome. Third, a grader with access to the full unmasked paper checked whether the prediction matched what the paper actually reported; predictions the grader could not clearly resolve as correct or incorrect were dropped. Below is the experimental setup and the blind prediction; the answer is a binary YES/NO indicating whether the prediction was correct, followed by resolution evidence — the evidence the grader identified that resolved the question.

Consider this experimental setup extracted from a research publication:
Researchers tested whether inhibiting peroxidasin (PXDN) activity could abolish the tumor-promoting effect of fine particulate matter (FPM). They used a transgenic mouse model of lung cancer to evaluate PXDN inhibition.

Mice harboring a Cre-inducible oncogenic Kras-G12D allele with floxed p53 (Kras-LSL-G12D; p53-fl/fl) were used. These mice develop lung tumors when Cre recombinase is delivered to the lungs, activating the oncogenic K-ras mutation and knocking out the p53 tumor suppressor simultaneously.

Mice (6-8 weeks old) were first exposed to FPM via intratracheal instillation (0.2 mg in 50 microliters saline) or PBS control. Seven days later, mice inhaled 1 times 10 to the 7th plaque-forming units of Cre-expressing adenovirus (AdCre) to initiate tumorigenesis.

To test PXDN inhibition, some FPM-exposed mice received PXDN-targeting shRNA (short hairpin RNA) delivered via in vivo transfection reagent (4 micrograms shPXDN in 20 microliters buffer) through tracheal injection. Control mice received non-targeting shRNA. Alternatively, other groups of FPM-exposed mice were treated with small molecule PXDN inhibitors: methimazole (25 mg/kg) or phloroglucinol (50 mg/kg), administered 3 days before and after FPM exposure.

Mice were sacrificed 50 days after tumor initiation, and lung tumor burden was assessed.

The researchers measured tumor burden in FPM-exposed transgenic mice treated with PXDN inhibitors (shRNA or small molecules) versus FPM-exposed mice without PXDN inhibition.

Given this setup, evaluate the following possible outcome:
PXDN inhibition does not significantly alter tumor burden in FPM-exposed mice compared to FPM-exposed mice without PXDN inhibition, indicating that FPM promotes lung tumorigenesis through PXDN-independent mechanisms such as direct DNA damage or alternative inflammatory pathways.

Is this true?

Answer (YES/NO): NO